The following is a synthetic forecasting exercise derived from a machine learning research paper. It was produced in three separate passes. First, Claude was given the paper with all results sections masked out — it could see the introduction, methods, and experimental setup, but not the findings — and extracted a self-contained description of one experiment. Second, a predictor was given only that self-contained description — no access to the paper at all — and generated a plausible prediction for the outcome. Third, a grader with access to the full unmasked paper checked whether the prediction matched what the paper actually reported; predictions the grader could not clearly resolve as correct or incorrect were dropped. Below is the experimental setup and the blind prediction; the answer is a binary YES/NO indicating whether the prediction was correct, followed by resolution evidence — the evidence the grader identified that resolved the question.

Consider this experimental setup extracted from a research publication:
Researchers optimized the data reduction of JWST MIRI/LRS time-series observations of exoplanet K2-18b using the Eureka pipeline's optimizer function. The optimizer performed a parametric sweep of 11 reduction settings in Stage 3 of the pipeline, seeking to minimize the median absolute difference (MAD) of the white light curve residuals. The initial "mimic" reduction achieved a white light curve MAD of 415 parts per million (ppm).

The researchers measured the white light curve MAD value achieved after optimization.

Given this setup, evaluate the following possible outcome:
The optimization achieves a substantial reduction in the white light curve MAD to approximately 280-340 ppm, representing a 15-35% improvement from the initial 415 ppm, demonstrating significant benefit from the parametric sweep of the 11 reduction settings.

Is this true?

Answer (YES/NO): NO